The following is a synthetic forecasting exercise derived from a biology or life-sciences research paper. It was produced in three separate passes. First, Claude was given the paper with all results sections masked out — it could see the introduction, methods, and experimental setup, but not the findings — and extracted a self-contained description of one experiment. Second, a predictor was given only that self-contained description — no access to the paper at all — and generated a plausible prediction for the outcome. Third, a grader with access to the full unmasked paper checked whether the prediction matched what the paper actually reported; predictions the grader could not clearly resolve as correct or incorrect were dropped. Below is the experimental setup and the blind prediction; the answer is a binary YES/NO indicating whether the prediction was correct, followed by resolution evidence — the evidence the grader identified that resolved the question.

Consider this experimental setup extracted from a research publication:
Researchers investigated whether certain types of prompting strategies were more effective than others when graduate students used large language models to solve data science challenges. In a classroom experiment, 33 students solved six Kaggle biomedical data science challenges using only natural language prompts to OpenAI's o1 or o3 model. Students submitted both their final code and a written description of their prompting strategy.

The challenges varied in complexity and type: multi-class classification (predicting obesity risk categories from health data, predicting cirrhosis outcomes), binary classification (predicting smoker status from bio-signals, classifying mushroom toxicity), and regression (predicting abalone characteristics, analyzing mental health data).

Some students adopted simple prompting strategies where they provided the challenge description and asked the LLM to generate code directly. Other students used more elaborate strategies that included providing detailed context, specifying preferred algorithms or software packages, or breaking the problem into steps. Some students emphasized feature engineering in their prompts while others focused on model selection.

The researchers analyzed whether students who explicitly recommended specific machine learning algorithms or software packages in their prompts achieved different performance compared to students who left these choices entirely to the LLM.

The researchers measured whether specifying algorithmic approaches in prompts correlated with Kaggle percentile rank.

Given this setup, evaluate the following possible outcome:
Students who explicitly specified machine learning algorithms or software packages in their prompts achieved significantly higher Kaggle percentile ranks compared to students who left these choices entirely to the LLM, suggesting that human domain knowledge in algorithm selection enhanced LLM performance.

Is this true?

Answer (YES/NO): NO